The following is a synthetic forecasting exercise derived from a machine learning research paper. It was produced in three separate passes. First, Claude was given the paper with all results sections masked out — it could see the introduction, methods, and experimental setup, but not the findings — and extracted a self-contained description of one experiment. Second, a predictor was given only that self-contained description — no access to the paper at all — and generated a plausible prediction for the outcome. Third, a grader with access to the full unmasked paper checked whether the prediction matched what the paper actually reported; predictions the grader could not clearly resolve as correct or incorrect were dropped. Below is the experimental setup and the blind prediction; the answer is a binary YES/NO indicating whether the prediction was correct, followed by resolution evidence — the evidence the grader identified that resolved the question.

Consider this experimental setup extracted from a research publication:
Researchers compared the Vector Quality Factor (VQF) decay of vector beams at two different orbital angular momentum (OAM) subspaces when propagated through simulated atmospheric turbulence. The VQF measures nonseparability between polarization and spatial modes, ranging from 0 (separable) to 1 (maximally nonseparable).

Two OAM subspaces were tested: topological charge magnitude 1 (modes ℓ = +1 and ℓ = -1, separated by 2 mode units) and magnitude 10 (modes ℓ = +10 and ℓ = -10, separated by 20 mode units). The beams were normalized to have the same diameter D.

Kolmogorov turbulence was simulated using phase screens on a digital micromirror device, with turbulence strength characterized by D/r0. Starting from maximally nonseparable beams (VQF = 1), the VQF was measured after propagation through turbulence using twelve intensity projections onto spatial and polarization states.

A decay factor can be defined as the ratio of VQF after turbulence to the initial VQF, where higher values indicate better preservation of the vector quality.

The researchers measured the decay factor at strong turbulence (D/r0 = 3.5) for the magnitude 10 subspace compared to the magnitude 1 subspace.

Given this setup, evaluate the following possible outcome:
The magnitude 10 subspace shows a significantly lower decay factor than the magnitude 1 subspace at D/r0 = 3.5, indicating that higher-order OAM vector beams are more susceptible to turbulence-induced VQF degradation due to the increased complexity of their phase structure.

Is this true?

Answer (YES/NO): NO